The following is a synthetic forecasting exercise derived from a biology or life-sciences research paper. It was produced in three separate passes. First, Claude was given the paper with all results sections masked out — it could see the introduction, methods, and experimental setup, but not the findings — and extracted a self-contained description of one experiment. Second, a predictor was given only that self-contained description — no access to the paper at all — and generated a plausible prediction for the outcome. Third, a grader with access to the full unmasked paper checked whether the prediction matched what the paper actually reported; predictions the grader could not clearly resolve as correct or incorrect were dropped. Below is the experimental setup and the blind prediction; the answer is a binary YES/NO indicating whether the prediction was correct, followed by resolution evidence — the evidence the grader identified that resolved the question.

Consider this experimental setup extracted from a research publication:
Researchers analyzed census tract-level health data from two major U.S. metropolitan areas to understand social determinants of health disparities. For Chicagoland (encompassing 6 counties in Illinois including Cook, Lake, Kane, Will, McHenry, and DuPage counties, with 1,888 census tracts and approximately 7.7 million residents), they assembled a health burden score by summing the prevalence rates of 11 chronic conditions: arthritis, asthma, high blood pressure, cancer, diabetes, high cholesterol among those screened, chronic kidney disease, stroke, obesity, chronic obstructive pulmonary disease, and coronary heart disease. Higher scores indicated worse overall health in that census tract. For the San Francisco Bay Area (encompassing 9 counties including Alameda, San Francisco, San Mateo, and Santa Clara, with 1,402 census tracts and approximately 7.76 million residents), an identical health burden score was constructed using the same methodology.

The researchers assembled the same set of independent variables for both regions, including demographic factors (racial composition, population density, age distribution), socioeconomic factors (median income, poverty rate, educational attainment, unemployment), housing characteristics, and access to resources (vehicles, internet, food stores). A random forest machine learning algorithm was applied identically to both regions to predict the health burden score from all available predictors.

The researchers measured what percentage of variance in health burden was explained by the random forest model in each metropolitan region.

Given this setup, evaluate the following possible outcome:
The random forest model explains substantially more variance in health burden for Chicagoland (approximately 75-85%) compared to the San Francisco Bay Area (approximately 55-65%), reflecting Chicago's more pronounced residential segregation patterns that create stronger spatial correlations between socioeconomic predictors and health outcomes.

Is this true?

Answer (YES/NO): NO